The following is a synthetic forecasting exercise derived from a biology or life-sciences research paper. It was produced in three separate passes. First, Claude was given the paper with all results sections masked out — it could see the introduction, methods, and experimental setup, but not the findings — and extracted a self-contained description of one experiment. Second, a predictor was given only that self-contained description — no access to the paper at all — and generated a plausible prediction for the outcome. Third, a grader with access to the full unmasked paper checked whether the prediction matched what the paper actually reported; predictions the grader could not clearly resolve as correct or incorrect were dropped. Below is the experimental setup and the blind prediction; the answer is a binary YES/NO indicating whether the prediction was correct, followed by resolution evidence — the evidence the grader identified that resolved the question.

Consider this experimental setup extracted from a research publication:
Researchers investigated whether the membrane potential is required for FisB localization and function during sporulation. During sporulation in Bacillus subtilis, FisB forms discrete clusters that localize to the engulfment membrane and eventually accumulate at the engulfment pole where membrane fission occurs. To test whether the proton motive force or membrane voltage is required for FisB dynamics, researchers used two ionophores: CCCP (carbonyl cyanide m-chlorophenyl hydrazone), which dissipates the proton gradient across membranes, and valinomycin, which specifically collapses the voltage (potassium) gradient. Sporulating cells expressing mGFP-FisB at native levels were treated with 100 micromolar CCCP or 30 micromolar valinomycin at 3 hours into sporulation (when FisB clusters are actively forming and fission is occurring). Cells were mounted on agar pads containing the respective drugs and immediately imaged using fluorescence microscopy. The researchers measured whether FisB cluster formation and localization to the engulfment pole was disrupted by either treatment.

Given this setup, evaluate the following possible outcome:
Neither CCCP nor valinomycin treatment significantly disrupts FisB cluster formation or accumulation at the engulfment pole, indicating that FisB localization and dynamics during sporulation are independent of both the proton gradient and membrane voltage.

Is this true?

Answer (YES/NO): YES